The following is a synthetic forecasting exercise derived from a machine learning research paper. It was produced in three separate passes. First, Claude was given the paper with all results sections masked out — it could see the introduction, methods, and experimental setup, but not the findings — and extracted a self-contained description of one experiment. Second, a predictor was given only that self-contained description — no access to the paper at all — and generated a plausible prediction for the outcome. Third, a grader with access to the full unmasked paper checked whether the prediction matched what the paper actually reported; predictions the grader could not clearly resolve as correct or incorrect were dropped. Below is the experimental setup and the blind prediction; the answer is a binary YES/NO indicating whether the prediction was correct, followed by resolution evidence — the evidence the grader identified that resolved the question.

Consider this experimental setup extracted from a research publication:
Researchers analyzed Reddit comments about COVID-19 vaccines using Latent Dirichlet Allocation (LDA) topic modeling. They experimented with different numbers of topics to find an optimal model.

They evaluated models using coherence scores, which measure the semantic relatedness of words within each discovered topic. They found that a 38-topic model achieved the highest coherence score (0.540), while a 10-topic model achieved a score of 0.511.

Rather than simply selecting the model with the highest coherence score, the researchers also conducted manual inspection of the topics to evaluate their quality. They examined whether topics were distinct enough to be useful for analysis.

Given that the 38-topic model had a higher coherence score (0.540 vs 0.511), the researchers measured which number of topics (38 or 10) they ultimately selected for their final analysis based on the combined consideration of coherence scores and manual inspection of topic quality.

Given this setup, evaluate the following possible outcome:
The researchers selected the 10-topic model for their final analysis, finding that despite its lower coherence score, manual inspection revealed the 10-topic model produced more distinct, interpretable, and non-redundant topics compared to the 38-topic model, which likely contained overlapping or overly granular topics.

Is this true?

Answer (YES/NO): YES